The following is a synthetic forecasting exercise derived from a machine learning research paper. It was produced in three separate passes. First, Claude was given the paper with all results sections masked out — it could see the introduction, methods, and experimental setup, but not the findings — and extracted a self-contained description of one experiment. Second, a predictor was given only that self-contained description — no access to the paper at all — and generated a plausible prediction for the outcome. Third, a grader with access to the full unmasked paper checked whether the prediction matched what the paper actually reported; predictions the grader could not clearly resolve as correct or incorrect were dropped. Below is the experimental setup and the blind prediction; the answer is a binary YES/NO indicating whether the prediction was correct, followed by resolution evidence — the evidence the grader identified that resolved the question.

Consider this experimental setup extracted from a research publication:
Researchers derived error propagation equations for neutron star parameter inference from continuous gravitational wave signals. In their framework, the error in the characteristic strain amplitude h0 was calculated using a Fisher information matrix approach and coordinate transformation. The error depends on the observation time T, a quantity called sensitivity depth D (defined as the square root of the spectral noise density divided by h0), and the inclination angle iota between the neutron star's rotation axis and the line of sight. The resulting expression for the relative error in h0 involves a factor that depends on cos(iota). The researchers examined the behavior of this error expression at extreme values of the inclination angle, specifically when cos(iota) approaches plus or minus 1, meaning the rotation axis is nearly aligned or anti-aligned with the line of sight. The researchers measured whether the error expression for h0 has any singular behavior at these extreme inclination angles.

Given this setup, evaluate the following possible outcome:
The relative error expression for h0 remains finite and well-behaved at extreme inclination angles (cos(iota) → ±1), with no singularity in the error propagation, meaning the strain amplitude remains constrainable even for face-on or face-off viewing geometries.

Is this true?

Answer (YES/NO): NO